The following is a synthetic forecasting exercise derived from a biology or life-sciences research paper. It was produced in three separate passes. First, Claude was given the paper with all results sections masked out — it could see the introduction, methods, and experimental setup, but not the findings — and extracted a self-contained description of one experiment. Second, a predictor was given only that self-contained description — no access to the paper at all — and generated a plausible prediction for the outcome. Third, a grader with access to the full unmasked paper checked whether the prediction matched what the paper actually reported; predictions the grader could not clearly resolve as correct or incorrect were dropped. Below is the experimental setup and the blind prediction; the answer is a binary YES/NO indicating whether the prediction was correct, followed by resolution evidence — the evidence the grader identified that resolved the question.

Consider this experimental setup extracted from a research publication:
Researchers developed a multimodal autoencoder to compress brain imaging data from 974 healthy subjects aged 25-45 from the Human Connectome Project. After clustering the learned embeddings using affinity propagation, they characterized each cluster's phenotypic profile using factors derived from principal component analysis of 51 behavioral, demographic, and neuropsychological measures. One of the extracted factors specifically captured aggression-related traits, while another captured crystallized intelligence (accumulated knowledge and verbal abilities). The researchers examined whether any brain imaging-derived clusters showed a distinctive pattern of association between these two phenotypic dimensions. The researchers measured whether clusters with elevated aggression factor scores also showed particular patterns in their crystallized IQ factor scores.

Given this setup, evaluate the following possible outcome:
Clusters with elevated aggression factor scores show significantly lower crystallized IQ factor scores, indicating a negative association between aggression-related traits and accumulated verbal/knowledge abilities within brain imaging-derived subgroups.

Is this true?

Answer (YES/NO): YES